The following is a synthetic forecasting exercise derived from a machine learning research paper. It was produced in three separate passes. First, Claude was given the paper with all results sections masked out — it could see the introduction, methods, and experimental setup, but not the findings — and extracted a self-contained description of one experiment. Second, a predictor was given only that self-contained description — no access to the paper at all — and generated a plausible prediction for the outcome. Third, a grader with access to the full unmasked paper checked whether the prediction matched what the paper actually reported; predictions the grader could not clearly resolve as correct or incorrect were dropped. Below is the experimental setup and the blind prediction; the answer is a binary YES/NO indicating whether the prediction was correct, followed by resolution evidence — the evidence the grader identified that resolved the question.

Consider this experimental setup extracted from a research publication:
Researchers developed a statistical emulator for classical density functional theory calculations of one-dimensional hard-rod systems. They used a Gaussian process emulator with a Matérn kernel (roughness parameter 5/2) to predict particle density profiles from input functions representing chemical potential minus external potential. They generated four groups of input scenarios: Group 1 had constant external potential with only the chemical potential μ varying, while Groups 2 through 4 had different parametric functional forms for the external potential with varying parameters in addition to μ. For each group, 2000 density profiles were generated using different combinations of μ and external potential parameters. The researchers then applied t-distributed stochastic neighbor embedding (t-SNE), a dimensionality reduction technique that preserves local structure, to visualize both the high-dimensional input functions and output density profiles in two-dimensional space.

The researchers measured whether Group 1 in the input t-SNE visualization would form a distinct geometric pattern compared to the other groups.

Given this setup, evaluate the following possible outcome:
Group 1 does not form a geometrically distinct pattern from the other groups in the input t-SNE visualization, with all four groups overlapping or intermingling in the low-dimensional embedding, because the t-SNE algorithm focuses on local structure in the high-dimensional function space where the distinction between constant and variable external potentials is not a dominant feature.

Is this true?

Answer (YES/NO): NO